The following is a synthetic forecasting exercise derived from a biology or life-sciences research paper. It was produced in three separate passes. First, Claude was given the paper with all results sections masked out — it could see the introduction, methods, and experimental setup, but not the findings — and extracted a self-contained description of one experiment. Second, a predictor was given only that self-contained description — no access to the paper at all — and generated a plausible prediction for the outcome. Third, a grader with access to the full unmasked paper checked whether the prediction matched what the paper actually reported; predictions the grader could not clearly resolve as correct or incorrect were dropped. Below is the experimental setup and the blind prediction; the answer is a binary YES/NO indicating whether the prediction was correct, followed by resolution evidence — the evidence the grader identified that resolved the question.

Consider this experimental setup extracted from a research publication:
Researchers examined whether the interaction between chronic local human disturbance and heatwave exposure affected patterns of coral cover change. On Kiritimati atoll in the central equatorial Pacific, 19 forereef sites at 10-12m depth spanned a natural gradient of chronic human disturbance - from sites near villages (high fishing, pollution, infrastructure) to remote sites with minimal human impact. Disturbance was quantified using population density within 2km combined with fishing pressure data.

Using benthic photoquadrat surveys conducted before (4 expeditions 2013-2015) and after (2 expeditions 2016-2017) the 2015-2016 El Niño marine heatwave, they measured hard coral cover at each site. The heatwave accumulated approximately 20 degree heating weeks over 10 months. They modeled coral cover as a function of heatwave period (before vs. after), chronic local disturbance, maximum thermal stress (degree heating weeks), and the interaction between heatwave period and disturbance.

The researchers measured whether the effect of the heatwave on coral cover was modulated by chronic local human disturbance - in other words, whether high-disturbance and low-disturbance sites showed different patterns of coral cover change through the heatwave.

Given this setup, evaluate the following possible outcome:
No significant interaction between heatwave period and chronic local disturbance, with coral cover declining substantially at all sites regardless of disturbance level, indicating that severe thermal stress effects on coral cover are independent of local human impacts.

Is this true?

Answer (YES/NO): NO